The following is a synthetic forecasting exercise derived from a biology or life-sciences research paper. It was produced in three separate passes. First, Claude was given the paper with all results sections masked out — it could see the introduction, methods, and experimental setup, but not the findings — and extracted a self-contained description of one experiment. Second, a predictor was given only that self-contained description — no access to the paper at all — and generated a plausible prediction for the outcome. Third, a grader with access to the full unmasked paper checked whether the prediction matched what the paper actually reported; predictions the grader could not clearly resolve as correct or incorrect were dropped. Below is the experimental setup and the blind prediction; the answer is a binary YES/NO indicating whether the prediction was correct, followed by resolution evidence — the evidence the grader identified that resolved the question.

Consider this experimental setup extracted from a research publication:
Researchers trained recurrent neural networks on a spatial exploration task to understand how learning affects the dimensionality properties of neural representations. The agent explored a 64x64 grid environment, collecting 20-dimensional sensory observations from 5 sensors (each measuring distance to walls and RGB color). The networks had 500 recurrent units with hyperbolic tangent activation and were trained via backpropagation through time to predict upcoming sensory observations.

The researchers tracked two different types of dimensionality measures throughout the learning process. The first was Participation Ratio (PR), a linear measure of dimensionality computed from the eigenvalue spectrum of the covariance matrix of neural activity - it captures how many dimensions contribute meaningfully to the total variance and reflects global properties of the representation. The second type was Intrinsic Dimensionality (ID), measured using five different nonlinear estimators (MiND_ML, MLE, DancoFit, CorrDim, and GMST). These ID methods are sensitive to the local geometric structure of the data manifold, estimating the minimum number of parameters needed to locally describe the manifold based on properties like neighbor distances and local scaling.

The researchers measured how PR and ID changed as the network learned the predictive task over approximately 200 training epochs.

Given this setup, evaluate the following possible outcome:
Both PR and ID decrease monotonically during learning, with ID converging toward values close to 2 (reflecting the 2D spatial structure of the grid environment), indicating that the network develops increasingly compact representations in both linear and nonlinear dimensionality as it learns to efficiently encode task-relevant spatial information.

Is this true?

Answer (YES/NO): NO